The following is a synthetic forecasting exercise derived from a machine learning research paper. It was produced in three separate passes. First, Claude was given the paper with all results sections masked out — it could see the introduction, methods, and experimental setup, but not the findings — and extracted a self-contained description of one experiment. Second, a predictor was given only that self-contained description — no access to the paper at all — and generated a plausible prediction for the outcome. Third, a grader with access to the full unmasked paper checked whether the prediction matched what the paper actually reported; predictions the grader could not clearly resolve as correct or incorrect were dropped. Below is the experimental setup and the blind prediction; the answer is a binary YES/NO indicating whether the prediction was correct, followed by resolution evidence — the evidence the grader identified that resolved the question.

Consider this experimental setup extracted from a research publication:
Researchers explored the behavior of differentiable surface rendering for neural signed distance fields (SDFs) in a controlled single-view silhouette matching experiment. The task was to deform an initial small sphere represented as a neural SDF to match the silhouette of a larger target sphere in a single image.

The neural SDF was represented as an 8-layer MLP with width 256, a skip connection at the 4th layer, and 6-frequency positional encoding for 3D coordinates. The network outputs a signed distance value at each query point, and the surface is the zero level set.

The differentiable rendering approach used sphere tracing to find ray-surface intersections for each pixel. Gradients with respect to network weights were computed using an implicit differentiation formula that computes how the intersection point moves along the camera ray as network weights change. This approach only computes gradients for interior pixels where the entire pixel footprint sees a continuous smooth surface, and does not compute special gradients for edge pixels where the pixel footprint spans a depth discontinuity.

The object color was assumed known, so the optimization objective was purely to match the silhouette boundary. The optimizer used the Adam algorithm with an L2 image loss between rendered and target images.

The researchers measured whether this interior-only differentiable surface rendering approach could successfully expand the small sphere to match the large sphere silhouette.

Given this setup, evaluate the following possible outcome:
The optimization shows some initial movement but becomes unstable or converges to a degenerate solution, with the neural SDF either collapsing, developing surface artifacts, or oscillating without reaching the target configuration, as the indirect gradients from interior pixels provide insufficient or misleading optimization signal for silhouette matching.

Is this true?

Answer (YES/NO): NO